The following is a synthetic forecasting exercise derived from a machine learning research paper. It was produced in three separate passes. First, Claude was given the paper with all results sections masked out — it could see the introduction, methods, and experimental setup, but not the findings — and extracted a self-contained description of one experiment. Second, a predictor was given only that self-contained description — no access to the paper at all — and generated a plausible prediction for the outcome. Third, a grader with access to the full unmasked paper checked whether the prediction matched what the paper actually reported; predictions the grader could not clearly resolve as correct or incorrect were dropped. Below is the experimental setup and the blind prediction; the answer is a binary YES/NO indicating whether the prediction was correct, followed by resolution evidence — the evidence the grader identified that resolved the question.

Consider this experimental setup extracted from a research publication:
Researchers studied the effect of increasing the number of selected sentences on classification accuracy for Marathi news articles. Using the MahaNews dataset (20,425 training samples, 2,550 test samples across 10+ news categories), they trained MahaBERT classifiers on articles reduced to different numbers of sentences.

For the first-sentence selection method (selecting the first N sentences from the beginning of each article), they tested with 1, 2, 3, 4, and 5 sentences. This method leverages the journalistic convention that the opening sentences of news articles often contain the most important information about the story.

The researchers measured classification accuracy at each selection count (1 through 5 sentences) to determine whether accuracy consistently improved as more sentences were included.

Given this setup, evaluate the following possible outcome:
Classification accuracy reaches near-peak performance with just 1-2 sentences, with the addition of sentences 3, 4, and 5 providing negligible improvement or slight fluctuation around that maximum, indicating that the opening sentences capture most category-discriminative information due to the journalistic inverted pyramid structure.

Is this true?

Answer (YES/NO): NO